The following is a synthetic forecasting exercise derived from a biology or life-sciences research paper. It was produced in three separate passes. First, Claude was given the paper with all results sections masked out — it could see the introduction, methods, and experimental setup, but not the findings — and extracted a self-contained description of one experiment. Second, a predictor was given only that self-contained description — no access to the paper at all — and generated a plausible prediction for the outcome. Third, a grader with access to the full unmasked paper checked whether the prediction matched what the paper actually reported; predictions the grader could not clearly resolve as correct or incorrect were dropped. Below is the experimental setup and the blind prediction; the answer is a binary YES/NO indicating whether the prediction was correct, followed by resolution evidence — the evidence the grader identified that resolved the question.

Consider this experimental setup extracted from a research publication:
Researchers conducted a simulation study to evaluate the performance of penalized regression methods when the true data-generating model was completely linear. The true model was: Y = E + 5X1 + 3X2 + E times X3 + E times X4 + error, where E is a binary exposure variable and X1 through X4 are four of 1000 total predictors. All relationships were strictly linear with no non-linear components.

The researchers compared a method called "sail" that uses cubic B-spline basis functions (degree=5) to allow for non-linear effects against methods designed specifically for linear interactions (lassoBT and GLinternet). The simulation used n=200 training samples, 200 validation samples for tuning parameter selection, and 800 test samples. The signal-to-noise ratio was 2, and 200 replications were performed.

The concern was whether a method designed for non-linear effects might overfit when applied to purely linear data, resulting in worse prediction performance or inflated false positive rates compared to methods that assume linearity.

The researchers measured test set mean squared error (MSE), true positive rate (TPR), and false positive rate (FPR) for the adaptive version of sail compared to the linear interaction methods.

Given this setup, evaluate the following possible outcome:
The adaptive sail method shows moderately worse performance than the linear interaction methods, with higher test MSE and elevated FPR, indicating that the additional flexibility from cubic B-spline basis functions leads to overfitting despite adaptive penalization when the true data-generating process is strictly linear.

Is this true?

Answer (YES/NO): NO